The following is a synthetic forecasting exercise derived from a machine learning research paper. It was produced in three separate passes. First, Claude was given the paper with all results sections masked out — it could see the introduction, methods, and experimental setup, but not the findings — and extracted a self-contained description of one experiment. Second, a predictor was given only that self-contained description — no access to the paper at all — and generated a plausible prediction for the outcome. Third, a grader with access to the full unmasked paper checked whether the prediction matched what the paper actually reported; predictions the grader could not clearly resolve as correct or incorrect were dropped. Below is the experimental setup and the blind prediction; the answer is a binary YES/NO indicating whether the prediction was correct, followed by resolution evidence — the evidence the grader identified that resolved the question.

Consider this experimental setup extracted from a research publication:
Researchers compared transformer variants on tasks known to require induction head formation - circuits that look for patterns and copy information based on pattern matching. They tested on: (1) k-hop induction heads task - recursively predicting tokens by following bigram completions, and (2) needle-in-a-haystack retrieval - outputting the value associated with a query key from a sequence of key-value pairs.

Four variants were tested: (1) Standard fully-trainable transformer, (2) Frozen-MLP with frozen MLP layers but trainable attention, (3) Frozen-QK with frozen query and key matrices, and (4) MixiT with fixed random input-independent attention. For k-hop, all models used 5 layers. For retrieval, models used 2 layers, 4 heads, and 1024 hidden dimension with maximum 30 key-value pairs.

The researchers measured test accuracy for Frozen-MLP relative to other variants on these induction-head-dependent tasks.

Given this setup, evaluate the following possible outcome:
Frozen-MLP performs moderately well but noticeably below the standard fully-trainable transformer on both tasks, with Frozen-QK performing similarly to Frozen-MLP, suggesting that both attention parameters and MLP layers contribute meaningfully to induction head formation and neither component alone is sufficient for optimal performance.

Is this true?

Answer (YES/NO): NO